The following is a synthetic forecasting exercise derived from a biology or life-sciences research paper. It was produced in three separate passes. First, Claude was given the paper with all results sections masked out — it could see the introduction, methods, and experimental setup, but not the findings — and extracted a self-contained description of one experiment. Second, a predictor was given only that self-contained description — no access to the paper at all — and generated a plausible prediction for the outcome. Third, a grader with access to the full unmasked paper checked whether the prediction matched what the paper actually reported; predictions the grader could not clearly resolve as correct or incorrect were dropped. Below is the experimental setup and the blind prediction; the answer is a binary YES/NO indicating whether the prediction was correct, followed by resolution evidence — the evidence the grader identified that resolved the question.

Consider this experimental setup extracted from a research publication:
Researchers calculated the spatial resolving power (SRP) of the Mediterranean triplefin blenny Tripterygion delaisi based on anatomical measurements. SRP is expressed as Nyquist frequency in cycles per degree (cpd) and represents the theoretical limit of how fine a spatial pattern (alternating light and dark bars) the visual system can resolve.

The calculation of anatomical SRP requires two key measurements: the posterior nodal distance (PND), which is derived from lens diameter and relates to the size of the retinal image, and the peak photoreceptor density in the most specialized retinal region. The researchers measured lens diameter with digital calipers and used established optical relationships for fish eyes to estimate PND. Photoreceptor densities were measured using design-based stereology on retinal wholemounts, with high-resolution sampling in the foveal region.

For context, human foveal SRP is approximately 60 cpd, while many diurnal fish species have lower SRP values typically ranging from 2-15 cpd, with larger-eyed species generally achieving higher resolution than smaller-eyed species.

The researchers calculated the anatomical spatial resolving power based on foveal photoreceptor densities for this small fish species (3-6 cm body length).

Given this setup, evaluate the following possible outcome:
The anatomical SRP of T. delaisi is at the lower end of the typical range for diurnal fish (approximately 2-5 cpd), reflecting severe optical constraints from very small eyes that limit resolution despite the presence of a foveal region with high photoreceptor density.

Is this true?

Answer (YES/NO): NO